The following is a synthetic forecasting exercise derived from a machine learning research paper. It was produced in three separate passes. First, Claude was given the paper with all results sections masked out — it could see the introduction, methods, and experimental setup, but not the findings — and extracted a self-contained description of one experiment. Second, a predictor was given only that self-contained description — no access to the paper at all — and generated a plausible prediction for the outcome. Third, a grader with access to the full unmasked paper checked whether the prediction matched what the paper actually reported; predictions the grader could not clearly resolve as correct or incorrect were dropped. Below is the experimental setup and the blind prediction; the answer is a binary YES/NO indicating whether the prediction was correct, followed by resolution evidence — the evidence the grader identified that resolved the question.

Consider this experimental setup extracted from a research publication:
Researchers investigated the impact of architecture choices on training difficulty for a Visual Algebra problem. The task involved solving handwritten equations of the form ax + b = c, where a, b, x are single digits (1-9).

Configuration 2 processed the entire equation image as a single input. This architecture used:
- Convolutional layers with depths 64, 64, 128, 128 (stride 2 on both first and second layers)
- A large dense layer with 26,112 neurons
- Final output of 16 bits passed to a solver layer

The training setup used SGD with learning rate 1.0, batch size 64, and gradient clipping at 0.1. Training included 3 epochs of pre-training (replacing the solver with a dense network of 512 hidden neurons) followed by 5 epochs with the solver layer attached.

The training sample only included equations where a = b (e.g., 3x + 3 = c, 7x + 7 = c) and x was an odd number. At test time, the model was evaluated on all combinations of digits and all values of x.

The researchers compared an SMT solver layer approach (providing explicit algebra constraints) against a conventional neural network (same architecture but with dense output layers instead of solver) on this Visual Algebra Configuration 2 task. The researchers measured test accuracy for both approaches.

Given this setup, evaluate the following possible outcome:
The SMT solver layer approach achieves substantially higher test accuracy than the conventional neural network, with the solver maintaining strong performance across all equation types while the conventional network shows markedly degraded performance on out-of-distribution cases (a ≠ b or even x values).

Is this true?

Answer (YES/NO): NO